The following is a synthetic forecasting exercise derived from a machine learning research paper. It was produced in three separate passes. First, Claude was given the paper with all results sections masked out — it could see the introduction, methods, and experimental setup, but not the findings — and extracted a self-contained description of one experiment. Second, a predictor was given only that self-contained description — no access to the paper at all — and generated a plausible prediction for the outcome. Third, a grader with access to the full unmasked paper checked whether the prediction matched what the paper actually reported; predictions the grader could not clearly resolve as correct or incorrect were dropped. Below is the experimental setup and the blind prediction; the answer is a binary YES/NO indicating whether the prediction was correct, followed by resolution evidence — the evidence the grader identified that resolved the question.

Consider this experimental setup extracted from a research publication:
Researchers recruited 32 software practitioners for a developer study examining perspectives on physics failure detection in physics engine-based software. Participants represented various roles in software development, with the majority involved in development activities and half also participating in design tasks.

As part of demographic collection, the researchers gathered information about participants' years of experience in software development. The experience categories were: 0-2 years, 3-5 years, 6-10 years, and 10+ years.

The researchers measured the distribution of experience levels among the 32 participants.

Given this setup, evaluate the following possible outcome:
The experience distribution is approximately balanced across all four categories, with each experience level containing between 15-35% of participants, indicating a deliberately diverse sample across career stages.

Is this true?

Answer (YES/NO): NO